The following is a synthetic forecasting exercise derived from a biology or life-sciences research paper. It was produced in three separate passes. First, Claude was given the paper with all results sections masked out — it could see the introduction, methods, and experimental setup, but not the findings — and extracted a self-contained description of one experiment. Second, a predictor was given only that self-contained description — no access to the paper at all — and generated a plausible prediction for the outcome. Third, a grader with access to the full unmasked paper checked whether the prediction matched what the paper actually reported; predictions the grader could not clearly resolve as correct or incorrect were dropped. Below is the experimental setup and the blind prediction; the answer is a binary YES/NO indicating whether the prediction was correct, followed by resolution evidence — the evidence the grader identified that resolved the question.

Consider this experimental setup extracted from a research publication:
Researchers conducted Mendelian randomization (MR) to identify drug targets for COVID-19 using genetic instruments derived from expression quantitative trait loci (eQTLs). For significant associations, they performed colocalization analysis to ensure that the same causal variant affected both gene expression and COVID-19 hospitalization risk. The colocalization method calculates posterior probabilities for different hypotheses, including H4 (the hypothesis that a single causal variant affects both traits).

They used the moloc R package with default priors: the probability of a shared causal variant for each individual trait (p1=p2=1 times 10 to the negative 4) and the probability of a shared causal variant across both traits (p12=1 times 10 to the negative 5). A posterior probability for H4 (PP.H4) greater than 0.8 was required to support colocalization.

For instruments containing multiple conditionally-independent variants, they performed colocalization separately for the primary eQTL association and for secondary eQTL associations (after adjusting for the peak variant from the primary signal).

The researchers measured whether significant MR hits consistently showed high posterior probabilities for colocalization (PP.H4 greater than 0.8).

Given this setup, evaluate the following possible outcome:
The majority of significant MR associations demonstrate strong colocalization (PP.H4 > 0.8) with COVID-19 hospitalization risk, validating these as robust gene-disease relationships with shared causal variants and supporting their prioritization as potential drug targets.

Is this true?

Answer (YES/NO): NO